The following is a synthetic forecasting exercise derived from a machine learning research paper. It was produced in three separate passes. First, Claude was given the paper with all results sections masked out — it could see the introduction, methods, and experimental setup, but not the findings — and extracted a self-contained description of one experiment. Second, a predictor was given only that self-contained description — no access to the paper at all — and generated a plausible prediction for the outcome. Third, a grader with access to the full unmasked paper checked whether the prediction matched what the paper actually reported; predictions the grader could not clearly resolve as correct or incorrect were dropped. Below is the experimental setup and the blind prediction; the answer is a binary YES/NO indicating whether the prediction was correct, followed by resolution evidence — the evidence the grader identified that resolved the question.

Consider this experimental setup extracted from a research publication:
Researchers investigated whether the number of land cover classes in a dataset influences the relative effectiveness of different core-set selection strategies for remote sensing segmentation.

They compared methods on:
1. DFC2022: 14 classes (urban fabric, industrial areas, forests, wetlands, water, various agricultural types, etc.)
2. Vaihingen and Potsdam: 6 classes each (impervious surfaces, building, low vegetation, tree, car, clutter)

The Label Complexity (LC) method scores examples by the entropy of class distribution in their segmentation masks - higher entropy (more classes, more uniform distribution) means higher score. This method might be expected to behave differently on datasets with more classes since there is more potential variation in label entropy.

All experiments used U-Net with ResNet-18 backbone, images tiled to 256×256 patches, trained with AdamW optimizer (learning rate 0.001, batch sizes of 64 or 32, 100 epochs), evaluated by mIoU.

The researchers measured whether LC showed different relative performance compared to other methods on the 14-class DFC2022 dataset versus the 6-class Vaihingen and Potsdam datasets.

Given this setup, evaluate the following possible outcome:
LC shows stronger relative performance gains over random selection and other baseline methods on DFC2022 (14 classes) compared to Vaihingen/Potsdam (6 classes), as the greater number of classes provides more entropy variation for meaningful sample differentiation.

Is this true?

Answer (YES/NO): YES